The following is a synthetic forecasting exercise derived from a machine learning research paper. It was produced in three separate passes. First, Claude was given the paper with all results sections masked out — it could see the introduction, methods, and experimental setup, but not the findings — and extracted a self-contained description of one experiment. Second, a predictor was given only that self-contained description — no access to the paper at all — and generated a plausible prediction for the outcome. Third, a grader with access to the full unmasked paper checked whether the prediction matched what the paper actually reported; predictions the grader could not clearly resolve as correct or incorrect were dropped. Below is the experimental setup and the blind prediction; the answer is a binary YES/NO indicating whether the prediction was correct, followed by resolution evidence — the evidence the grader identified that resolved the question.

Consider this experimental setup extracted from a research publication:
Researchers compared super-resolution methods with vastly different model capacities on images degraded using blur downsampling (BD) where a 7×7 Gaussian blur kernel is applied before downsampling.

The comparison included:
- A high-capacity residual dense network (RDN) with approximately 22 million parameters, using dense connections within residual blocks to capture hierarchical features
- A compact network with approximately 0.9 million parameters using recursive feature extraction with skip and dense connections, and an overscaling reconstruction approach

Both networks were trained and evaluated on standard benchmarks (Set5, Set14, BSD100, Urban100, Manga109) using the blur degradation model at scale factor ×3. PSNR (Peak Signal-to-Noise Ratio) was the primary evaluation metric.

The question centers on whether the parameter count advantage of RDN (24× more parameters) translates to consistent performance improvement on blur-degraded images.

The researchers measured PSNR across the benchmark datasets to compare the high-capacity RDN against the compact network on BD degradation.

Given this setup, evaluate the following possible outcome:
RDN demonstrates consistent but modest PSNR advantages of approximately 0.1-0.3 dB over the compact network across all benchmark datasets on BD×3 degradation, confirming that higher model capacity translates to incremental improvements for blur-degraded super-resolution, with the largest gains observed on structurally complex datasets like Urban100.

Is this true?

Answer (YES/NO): NO